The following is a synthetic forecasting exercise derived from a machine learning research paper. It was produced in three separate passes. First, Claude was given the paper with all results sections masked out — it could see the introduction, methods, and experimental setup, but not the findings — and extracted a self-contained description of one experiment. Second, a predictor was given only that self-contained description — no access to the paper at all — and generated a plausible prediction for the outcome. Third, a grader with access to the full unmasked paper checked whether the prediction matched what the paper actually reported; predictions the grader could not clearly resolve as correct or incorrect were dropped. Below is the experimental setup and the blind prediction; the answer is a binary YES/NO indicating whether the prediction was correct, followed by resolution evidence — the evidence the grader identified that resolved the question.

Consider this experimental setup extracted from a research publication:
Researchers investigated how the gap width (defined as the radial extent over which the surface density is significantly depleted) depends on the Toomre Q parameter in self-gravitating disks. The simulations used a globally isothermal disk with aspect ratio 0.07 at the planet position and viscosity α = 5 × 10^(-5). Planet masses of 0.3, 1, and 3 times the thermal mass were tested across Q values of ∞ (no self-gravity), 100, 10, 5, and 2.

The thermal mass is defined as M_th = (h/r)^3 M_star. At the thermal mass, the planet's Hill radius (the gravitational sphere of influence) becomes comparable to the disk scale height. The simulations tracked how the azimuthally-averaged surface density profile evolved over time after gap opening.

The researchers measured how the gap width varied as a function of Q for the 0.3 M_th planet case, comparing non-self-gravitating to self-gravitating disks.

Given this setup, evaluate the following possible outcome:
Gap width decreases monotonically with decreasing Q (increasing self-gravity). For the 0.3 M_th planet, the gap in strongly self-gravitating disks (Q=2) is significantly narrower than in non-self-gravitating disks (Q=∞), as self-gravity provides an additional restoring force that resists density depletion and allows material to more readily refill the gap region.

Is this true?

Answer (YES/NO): NO